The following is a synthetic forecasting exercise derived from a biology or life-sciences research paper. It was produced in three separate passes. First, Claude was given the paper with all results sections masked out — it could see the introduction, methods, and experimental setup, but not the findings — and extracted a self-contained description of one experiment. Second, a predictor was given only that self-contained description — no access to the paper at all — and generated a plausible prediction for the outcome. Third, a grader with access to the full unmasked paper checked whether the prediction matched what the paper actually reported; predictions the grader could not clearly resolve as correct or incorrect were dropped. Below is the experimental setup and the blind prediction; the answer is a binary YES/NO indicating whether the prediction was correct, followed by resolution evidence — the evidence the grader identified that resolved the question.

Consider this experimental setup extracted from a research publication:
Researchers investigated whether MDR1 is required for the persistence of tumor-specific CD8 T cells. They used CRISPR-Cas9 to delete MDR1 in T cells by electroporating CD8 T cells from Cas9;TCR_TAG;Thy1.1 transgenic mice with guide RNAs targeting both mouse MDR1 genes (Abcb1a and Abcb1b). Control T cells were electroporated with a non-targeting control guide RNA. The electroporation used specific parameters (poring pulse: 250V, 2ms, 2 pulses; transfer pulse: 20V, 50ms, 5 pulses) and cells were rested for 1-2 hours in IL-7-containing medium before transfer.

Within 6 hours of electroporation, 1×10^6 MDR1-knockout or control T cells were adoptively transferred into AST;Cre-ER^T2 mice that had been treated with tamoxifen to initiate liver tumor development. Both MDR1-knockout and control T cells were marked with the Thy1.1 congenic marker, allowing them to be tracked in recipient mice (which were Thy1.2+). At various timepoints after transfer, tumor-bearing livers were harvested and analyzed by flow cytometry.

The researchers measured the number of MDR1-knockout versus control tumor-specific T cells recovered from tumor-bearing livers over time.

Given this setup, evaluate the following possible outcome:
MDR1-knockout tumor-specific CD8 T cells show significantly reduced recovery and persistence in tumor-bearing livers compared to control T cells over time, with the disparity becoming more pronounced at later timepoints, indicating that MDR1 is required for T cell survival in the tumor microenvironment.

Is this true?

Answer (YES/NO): YES